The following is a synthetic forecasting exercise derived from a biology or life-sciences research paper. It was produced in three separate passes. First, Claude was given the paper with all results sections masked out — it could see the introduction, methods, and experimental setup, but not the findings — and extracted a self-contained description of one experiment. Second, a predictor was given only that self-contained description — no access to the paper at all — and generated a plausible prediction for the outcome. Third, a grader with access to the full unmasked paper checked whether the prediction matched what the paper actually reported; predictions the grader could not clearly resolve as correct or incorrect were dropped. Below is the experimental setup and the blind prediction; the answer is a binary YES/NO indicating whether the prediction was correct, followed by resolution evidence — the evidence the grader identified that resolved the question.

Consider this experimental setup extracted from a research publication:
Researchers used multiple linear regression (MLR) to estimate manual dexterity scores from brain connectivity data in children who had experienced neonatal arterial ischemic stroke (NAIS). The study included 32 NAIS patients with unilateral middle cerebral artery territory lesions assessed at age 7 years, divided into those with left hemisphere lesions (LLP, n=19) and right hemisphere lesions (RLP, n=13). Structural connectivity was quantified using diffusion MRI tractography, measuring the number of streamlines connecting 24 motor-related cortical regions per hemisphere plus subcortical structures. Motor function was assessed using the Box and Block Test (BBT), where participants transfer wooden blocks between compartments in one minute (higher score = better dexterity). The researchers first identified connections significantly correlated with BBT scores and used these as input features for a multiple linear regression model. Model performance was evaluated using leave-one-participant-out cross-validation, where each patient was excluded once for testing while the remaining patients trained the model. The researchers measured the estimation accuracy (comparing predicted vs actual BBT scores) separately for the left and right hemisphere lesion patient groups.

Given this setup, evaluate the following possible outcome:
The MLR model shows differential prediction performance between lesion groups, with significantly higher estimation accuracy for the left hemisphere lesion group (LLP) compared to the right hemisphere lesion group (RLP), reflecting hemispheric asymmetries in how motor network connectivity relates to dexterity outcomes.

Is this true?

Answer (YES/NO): NO